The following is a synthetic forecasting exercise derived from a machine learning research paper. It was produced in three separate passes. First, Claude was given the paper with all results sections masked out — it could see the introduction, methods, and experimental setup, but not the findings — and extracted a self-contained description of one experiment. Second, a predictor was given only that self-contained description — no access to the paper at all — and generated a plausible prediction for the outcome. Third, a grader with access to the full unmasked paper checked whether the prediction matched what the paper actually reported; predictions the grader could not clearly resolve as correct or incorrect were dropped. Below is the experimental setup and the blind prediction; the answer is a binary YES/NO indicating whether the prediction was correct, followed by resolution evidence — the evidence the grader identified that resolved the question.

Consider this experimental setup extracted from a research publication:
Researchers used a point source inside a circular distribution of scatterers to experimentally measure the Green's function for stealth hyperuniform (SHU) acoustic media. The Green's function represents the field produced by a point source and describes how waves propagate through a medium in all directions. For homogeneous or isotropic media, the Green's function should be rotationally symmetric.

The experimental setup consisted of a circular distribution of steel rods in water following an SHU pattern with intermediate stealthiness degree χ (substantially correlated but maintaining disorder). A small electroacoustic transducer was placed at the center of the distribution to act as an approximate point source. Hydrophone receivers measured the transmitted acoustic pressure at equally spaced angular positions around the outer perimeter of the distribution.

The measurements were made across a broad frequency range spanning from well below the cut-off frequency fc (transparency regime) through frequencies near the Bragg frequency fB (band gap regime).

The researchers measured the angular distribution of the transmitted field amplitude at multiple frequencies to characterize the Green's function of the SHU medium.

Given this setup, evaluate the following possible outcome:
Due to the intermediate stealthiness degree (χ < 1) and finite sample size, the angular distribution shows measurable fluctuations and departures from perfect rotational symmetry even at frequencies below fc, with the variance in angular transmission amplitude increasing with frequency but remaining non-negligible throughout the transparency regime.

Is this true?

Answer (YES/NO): NO